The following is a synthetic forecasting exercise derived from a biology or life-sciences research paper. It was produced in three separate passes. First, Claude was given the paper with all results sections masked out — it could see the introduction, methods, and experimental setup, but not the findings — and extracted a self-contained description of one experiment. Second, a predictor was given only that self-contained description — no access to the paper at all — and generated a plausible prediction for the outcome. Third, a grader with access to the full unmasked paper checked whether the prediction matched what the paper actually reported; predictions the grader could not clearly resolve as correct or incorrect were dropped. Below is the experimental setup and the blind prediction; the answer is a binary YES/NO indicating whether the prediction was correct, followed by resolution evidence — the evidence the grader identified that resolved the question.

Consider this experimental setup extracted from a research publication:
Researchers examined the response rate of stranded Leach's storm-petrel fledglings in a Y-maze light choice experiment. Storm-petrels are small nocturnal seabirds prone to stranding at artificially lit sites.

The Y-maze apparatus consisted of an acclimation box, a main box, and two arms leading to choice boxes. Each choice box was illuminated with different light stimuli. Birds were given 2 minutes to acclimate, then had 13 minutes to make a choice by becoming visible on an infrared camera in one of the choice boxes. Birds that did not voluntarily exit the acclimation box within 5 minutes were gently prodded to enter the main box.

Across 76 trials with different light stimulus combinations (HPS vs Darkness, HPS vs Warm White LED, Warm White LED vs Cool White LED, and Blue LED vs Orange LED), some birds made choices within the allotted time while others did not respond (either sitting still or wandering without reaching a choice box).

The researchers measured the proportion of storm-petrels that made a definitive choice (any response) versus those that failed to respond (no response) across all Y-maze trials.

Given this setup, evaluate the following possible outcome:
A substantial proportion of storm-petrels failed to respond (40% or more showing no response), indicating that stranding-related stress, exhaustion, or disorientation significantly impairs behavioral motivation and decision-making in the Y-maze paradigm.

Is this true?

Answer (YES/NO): YES